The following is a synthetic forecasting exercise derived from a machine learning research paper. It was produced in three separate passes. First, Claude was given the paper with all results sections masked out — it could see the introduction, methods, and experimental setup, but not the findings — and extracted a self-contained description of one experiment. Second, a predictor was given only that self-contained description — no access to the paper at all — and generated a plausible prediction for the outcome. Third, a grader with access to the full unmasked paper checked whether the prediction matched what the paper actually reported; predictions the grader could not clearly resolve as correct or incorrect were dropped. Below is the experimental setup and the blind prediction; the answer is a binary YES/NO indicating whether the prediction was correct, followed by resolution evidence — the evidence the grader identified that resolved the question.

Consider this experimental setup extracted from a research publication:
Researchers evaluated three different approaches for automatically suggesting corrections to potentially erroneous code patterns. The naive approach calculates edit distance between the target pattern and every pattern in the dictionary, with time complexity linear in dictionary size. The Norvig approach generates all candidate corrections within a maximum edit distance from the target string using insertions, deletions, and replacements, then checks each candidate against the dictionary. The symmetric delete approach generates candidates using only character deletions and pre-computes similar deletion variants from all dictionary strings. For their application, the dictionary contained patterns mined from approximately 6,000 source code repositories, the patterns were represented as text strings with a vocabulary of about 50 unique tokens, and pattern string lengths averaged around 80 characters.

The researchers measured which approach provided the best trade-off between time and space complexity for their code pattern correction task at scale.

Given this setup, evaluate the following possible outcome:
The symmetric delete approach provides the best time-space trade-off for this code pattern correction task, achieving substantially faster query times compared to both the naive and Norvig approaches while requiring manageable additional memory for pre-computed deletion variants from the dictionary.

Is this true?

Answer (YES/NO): NO